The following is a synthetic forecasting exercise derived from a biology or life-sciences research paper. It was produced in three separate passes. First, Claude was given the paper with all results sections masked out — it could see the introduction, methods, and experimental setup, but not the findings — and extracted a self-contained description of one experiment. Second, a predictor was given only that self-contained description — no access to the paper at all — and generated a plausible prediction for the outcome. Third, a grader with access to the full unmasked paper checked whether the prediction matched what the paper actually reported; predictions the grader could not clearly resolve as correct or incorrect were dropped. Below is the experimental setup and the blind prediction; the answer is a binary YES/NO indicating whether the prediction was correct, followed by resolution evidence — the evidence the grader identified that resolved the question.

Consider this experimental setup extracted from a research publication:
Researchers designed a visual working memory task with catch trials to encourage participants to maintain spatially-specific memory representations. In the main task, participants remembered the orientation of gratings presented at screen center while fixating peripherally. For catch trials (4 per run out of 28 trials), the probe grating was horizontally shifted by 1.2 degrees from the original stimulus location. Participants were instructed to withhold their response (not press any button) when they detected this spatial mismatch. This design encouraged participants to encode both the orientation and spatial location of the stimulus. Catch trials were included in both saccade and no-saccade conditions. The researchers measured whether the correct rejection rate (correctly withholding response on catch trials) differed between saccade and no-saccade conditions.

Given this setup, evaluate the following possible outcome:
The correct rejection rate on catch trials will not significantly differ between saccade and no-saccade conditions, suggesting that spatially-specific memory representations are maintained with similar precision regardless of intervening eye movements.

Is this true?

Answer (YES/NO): YES